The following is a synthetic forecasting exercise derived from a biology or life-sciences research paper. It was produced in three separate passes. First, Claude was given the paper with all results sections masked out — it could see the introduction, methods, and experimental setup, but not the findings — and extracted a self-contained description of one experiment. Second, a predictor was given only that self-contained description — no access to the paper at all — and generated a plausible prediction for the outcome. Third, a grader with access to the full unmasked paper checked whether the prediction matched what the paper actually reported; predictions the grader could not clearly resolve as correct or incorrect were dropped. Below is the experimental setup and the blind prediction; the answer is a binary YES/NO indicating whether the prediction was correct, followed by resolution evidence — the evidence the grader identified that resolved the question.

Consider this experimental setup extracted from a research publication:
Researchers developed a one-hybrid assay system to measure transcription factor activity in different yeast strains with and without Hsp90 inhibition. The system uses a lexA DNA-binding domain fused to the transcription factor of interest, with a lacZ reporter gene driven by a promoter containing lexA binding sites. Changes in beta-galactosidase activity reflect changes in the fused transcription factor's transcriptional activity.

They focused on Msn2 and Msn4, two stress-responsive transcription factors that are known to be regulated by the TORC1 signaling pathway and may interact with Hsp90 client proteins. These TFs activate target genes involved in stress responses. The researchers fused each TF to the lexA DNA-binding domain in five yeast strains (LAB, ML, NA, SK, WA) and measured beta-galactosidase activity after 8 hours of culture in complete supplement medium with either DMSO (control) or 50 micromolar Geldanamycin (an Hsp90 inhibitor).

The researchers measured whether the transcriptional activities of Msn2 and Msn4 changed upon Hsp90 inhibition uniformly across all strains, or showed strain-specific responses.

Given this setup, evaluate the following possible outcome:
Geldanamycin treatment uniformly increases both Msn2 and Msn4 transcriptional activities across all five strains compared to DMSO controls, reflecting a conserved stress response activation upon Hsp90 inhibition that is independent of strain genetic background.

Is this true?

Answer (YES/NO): NO